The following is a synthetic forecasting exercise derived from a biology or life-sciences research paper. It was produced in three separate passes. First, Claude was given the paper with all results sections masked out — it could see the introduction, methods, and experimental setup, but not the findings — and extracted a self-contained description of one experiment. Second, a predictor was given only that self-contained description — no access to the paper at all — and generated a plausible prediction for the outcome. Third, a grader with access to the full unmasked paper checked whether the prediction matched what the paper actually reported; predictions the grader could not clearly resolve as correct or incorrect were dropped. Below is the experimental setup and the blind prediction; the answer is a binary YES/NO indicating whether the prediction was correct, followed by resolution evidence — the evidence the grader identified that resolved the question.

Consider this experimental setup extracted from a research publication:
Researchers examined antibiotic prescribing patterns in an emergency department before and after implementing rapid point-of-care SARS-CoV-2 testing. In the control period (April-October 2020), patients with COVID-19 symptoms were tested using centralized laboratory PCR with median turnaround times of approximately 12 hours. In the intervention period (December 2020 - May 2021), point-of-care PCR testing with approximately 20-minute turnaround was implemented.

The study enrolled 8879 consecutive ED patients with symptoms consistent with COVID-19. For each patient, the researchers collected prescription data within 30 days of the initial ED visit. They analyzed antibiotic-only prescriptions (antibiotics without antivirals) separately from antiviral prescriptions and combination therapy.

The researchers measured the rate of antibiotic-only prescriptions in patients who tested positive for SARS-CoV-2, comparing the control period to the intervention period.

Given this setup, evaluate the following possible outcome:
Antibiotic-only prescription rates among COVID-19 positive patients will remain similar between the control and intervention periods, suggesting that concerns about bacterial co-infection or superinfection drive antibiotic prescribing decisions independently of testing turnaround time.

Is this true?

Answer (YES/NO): NO